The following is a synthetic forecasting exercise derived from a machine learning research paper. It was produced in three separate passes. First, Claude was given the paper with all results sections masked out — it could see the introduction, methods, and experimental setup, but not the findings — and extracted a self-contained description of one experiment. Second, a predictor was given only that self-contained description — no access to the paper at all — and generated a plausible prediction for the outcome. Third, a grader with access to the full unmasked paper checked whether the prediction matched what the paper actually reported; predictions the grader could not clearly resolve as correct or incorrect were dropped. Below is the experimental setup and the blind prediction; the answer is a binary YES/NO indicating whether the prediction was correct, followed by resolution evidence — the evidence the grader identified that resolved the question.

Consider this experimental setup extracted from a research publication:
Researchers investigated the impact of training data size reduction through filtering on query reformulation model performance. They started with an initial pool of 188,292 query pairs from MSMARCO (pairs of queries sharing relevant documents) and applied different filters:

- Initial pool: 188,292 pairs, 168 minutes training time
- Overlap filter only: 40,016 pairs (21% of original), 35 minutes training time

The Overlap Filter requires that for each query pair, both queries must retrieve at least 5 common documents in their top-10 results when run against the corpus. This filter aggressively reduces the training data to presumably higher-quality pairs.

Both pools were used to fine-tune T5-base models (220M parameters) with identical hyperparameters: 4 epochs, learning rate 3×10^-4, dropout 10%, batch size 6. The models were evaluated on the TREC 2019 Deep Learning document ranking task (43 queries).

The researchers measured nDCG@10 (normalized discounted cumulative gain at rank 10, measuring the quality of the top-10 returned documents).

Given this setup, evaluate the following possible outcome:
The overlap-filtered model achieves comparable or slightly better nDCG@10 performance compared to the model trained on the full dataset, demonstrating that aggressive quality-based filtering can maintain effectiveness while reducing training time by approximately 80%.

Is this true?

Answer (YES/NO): YES